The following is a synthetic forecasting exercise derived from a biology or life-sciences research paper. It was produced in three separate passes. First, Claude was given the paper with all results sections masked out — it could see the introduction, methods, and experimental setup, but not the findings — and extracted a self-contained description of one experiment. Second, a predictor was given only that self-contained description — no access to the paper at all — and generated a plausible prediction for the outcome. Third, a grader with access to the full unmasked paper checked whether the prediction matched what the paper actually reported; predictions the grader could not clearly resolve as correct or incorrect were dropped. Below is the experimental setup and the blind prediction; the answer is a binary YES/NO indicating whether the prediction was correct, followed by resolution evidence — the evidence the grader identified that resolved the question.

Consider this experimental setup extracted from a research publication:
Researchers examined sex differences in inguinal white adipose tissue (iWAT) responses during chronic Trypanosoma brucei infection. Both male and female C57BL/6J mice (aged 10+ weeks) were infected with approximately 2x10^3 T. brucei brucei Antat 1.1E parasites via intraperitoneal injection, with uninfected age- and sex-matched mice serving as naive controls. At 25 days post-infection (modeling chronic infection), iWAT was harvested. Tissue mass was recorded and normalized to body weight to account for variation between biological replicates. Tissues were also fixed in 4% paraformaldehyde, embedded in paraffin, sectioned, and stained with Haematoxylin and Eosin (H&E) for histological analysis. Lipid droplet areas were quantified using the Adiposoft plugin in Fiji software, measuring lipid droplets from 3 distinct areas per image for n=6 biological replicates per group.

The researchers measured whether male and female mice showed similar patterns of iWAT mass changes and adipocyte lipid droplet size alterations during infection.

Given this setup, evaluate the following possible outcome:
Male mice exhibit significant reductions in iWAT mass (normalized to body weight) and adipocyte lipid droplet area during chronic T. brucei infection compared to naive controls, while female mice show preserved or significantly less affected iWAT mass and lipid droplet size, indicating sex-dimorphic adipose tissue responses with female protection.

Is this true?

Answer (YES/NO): YES